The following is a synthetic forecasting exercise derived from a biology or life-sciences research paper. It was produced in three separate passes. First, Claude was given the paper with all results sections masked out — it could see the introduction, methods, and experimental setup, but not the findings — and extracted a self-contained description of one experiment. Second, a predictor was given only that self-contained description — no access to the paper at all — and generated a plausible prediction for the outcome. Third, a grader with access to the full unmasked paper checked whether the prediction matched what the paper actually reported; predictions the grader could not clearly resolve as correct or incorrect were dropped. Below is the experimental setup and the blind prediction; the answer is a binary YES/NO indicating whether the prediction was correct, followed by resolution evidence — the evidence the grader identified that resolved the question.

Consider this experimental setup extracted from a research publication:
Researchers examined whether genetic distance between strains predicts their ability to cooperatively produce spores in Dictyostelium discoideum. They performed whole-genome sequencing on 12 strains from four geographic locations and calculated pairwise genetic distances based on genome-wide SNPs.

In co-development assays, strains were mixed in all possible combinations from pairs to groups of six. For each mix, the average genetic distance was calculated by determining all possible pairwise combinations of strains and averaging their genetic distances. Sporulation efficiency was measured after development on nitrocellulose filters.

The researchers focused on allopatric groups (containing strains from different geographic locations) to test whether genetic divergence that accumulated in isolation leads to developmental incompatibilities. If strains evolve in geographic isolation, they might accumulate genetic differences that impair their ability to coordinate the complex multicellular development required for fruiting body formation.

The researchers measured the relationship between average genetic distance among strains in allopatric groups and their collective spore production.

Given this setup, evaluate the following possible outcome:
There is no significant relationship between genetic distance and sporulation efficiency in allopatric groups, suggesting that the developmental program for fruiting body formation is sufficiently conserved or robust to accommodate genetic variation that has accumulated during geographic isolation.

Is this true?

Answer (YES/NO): YES